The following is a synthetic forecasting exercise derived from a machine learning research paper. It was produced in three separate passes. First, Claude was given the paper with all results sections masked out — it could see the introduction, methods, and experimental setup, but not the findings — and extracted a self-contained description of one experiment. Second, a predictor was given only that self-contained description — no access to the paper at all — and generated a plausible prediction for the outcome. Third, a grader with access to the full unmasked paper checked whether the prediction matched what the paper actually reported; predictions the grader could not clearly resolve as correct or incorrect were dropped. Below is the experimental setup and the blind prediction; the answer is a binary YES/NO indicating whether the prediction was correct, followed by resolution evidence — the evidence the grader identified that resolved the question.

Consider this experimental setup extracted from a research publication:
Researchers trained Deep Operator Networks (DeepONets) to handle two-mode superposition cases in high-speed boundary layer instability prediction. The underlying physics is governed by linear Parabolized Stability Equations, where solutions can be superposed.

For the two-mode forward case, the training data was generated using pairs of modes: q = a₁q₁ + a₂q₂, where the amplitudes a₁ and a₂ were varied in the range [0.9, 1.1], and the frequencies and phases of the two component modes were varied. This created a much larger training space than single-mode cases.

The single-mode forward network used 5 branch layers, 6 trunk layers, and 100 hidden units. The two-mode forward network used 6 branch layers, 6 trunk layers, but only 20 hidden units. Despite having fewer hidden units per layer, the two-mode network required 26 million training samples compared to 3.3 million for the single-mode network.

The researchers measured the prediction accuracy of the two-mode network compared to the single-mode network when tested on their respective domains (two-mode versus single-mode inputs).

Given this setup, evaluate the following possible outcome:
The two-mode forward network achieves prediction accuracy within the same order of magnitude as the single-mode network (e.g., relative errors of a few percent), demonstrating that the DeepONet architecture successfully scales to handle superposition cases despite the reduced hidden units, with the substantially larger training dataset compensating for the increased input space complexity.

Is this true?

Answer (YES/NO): NO